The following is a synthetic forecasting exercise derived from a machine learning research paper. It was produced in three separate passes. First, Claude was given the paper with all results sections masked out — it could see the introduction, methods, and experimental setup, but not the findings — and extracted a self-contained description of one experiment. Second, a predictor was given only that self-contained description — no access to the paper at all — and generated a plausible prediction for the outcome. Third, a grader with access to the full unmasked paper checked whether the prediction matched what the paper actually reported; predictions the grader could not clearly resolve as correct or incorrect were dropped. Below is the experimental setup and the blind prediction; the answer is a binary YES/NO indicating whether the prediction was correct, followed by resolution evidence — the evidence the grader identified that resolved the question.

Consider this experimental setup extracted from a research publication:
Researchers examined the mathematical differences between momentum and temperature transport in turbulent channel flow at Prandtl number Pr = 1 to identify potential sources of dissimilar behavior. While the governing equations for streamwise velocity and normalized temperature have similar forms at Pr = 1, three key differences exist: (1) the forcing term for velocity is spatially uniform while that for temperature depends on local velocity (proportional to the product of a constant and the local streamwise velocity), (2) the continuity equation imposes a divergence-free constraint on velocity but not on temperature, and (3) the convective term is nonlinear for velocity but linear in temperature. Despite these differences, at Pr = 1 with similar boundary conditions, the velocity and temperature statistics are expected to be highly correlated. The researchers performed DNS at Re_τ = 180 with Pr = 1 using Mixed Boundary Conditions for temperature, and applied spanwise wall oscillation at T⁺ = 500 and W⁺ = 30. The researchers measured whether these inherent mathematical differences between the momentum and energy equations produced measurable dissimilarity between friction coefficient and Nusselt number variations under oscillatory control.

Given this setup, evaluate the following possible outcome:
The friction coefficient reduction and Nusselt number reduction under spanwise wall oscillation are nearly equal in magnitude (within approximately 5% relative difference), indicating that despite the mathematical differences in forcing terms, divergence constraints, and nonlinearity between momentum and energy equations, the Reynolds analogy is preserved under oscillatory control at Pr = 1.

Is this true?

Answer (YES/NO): NO